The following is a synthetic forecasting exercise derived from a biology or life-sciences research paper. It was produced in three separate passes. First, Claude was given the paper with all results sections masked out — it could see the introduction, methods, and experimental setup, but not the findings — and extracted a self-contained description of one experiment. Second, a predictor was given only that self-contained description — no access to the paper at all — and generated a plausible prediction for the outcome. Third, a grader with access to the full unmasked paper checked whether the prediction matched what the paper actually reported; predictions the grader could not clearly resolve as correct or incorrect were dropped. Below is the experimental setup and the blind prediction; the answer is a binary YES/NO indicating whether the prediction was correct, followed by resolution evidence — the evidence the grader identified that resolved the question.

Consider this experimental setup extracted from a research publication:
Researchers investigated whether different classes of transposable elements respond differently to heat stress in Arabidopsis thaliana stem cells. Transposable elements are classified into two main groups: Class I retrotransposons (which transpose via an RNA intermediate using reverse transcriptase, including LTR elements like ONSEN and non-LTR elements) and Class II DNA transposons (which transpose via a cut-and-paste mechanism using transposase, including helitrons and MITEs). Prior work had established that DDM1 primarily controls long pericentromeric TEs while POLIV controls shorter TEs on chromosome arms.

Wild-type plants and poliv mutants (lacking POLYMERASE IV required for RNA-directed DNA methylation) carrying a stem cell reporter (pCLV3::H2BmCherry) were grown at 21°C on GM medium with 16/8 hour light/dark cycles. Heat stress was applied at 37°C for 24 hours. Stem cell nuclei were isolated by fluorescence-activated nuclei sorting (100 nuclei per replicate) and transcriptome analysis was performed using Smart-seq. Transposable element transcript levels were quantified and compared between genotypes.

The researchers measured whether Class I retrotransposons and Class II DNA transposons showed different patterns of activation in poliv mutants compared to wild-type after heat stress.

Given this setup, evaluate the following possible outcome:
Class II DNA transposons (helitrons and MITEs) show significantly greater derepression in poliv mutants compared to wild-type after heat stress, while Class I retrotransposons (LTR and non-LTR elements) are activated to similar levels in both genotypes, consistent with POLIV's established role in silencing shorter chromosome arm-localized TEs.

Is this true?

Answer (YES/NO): NO